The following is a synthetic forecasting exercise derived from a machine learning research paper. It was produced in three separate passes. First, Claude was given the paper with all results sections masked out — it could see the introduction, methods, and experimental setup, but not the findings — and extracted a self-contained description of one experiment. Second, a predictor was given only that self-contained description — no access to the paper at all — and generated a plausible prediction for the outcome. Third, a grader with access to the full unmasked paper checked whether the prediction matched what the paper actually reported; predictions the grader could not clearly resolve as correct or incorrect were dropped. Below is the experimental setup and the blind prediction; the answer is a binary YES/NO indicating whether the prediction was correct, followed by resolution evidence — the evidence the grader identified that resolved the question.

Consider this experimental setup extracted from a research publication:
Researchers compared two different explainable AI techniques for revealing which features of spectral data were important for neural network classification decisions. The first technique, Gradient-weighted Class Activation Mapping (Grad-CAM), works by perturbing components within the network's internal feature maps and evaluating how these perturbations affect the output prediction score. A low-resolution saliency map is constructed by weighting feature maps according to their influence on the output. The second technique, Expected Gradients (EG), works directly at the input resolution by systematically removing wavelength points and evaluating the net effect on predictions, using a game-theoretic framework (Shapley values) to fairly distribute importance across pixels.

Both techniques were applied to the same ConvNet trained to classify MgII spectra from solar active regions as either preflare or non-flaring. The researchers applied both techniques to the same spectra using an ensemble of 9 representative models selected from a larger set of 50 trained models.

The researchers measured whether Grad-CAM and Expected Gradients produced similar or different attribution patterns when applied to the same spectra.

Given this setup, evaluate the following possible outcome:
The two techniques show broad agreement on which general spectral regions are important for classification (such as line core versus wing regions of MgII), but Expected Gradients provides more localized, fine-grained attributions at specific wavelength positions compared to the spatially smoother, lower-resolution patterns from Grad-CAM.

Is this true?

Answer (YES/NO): NO